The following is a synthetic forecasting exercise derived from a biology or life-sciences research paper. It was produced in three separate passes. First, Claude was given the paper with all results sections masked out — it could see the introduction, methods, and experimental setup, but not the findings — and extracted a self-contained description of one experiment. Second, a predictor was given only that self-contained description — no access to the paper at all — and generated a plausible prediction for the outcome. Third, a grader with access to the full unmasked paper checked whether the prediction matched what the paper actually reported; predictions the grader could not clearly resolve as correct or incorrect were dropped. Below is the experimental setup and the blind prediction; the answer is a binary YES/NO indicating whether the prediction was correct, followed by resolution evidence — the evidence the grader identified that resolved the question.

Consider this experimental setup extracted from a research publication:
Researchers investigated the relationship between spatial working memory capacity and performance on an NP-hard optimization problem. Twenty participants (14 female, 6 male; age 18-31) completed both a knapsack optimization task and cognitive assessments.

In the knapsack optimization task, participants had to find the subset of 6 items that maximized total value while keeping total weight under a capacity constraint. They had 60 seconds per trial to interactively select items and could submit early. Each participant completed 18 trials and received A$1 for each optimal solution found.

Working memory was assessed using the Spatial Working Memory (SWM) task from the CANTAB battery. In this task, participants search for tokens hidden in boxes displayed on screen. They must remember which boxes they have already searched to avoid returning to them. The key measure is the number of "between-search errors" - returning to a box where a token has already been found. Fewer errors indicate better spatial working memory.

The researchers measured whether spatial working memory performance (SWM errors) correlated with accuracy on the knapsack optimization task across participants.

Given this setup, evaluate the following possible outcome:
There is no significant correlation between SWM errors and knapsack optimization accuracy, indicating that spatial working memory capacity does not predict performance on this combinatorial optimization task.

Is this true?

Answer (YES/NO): YES